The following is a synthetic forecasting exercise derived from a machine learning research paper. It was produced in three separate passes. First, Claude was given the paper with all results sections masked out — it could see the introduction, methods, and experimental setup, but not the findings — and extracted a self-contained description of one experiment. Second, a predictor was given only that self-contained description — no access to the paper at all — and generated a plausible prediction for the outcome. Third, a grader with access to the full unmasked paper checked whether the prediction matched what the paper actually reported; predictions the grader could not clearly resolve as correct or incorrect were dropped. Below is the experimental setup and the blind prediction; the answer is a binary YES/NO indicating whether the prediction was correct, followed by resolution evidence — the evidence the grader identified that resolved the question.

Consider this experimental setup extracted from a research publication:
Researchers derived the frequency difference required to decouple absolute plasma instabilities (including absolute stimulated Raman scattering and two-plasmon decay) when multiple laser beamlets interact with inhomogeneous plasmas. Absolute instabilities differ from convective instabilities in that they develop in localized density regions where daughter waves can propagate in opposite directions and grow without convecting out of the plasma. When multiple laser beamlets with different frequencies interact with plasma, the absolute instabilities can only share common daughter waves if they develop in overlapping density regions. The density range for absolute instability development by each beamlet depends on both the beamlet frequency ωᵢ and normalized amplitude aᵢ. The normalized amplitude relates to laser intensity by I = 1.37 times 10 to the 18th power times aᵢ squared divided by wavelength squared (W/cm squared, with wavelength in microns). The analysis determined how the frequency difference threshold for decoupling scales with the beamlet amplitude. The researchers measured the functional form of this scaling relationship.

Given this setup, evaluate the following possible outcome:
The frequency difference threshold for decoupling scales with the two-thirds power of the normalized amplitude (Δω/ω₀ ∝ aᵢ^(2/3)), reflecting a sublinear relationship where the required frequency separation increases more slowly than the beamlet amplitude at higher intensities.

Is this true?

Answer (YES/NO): NO